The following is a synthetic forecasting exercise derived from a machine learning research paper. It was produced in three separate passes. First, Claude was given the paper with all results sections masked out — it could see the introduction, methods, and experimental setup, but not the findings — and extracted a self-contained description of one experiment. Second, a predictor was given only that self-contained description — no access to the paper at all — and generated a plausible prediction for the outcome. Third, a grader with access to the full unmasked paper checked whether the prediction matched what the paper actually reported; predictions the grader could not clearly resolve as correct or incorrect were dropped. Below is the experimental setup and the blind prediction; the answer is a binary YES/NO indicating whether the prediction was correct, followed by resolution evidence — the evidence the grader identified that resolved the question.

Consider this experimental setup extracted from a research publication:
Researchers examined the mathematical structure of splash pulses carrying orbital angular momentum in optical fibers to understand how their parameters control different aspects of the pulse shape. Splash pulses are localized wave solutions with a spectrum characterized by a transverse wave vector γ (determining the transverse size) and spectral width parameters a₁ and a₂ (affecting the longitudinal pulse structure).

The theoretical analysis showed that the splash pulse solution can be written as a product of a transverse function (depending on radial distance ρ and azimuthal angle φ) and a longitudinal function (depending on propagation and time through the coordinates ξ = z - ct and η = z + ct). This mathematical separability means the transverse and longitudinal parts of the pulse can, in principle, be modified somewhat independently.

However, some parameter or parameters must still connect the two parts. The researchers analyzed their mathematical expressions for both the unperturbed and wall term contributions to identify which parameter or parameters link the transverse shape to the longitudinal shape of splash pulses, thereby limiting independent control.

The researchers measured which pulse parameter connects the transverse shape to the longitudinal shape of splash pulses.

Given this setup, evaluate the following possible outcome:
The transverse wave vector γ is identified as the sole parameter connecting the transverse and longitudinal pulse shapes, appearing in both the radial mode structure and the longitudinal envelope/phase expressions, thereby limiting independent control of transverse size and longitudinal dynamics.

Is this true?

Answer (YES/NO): YES